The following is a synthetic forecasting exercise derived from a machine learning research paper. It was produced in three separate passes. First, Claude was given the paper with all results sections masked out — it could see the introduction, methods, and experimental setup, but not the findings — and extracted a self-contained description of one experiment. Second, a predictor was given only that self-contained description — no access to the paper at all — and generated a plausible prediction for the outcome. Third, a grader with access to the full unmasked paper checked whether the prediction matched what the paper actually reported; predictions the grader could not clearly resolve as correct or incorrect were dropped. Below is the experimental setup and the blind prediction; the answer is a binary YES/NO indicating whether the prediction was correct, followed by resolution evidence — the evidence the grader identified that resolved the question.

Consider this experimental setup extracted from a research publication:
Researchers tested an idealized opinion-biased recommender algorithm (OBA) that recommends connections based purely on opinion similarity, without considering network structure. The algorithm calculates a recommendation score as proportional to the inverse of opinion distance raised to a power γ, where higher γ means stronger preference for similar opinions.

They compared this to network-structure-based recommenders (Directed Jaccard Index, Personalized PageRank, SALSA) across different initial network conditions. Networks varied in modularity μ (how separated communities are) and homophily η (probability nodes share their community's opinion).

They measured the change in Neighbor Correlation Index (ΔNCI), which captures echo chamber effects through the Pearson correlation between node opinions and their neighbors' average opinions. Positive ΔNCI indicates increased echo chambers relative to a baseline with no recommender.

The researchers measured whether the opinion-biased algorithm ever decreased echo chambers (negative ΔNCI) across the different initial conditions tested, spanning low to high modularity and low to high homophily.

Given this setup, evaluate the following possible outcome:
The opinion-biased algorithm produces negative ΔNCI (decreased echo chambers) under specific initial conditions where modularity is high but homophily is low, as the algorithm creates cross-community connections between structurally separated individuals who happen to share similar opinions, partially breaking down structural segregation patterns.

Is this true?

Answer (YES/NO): NO